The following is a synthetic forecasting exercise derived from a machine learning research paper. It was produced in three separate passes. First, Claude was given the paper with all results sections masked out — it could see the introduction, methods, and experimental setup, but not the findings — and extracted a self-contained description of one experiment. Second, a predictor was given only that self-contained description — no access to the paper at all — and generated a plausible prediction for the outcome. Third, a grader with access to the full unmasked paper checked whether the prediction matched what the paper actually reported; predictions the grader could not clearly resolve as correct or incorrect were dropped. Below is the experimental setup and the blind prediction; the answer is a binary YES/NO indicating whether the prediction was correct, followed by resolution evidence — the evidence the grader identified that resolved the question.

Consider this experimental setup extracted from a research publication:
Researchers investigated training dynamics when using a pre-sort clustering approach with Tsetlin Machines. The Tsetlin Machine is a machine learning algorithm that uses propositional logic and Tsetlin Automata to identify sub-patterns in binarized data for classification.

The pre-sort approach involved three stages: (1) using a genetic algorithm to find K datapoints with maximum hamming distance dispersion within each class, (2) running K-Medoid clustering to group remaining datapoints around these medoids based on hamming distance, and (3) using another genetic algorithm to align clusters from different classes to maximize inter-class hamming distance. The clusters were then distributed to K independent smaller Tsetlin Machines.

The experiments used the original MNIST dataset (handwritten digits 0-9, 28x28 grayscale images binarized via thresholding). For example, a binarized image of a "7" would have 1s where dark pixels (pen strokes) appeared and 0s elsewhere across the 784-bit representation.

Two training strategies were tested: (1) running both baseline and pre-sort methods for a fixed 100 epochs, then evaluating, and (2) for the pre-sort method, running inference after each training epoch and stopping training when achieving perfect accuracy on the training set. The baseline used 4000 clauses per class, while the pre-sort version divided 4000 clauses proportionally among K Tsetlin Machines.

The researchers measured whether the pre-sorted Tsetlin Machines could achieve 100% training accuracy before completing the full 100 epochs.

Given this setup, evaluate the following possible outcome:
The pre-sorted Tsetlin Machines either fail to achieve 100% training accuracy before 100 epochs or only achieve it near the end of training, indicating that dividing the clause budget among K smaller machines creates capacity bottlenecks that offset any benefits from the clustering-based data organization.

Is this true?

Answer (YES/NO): NO